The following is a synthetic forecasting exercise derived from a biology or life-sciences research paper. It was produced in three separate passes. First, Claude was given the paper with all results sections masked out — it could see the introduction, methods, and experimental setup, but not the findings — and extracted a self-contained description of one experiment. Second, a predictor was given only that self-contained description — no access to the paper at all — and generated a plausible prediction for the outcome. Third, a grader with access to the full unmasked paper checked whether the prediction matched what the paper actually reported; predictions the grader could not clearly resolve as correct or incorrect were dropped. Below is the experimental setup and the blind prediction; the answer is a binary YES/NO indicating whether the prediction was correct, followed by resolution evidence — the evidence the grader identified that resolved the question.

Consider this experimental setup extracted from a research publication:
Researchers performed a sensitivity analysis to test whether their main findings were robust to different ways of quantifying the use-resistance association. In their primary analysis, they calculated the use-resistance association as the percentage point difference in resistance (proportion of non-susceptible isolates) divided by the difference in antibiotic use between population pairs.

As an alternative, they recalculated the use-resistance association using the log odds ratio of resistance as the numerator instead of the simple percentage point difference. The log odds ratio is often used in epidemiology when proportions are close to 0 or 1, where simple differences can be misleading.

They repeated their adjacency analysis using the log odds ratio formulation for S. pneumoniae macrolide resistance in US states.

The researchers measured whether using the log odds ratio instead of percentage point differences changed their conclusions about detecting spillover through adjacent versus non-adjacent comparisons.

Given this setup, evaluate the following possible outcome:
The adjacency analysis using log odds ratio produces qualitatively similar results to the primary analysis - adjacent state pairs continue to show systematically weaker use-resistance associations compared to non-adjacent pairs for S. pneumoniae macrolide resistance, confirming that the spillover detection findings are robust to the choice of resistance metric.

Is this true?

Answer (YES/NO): YES